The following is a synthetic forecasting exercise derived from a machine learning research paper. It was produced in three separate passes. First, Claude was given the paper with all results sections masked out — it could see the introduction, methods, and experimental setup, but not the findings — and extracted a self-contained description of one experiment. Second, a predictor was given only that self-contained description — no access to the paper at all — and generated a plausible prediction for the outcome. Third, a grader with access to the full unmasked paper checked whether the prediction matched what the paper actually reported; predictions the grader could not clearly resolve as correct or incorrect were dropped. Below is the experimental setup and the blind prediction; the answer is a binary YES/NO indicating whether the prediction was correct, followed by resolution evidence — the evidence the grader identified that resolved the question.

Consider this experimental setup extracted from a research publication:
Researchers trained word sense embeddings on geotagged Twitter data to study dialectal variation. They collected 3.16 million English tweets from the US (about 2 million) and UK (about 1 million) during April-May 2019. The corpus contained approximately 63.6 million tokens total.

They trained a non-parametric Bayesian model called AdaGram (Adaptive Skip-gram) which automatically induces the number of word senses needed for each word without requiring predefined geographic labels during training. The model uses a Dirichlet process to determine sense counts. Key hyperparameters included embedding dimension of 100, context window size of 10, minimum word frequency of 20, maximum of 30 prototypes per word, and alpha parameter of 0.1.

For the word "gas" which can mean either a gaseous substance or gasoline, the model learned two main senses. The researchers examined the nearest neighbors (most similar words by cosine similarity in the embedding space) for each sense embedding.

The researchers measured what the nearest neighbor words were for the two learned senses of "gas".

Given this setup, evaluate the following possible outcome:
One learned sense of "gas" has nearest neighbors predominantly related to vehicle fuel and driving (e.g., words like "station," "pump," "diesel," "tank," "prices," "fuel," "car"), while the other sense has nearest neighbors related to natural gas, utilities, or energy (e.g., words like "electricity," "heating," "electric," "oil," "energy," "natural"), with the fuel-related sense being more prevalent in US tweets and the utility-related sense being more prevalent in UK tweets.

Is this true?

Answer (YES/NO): NO